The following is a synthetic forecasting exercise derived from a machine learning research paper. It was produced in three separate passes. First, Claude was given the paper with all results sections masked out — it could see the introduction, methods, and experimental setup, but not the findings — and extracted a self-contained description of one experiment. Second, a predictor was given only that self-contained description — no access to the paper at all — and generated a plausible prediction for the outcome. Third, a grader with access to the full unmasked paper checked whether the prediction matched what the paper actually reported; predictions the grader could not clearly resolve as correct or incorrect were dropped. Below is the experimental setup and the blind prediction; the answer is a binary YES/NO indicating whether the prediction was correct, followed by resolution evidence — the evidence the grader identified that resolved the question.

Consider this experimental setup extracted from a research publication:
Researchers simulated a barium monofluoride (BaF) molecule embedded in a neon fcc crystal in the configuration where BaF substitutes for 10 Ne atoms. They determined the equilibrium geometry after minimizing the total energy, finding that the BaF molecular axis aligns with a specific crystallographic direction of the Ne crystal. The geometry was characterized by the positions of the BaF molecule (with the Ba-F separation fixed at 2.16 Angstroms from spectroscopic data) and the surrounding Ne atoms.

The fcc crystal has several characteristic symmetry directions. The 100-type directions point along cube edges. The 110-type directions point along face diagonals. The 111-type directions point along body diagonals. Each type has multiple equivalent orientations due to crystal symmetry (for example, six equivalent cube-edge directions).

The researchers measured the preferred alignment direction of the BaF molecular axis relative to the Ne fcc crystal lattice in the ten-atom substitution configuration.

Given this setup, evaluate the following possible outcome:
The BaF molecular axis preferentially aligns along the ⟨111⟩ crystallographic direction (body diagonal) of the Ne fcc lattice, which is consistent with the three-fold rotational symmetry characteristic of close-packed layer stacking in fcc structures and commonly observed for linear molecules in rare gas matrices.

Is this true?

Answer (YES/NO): NO